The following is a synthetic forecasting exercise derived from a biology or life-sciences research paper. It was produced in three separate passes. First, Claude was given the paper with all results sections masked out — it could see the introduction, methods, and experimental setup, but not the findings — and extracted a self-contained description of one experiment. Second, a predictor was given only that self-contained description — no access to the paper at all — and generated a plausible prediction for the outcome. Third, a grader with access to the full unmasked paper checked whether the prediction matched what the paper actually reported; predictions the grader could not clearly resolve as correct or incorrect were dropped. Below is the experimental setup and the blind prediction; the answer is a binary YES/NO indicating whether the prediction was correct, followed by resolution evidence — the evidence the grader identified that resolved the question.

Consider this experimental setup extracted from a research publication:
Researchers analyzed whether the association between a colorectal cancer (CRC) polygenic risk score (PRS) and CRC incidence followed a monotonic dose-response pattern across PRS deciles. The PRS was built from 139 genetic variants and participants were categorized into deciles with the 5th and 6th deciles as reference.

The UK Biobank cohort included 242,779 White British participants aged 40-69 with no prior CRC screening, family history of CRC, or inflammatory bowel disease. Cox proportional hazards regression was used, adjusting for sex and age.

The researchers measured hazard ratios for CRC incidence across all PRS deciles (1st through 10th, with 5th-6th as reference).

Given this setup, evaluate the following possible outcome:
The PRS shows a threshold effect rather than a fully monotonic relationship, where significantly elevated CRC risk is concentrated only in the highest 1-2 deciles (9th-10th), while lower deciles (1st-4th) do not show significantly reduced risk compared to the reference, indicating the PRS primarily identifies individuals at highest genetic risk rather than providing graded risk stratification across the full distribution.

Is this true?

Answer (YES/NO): NO